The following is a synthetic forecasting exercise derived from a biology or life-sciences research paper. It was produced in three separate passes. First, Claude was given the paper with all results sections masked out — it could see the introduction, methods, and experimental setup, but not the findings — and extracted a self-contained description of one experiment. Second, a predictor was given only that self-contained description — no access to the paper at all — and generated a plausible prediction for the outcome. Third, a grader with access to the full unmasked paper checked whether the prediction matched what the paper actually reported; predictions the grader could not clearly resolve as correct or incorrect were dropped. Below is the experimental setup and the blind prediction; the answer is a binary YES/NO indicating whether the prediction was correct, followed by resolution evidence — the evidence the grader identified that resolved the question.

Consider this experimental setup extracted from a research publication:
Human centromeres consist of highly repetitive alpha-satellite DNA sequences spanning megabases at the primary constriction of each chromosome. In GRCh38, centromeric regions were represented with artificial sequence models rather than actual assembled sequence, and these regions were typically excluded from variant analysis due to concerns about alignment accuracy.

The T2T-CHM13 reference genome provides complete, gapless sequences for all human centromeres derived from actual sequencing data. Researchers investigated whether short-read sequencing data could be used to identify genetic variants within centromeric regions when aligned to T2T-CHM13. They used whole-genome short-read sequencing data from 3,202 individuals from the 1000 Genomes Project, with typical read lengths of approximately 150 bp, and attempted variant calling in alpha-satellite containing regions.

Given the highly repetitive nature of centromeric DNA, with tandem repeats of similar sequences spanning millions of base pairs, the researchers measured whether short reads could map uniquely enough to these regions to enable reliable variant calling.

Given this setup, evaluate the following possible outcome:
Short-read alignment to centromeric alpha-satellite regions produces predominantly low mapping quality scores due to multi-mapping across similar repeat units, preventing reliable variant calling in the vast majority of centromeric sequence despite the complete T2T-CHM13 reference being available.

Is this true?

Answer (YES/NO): YES